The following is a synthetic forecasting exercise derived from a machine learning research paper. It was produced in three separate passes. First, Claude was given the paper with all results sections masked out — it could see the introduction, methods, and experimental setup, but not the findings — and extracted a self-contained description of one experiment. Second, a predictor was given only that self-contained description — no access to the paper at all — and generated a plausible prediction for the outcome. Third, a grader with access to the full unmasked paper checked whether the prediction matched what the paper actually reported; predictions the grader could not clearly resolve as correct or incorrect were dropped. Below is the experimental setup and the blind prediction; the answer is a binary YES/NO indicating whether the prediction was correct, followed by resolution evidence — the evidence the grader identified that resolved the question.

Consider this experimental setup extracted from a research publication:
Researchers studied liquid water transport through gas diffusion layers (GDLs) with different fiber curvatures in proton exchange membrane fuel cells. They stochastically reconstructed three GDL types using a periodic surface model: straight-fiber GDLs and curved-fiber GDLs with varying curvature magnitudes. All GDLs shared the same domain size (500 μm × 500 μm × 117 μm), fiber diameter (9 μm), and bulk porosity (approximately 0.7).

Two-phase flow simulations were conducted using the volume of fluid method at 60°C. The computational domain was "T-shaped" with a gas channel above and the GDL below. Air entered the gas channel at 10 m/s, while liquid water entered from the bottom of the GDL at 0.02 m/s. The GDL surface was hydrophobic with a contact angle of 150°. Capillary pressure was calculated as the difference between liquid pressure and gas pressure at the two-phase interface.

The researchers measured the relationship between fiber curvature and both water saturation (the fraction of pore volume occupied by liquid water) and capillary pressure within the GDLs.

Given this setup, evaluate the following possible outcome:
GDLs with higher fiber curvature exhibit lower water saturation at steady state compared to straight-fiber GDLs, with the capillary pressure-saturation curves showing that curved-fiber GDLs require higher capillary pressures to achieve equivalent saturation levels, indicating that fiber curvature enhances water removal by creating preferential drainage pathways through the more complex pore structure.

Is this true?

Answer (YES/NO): NO